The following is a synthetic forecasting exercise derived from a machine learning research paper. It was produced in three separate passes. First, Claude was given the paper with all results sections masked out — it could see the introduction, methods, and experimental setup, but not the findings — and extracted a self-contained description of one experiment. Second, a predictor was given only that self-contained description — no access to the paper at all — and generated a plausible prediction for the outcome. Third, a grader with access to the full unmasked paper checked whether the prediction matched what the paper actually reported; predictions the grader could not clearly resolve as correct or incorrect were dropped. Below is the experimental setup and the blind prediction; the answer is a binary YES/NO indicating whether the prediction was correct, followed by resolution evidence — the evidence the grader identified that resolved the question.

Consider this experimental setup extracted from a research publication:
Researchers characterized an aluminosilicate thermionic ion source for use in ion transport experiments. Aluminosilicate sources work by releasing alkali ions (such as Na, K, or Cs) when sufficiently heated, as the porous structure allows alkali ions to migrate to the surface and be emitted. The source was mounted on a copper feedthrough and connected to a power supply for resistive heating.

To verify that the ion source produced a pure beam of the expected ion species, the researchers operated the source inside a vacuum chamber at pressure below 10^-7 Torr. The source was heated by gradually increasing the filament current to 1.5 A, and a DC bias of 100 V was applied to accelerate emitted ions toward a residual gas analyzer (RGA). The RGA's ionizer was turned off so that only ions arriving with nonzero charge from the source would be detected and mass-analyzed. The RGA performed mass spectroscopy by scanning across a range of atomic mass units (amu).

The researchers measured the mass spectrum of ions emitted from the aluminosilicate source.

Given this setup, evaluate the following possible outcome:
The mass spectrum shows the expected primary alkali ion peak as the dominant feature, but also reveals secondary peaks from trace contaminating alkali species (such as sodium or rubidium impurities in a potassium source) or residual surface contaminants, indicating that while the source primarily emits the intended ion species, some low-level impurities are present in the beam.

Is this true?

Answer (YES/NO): NO